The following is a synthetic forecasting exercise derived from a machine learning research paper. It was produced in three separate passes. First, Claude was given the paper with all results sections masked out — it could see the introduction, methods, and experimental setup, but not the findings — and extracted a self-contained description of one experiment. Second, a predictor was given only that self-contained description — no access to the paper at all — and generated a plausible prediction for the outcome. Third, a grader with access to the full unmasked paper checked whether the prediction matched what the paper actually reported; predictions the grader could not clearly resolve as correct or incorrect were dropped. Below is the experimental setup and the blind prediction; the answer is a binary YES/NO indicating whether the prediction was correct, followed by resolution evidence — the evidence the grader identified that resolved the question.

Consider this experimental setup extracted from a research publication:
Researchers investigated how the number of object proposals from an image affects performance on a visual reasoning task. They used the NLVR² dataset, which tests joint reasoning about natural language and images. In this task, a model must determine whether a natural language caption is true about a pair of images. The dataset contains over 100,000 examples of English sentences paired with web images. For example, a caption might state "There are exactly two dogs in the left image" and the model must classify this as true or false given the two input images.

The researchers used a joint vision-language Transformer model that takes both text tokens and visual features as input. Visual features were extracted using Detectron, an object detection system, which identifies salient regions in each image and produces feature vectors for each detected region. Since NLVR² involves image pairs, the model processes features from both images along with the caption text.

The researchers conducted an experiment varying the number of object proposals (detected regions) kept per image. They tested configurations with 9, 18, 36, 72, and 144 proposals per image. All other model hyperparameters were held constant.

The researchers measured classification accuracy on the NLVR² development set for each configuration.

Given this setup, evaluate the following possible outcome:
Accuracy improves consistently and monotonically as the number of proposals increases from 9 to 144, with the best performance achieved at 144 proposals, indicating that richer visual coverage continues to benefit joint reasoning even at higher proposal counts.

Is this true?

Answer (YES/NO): YES